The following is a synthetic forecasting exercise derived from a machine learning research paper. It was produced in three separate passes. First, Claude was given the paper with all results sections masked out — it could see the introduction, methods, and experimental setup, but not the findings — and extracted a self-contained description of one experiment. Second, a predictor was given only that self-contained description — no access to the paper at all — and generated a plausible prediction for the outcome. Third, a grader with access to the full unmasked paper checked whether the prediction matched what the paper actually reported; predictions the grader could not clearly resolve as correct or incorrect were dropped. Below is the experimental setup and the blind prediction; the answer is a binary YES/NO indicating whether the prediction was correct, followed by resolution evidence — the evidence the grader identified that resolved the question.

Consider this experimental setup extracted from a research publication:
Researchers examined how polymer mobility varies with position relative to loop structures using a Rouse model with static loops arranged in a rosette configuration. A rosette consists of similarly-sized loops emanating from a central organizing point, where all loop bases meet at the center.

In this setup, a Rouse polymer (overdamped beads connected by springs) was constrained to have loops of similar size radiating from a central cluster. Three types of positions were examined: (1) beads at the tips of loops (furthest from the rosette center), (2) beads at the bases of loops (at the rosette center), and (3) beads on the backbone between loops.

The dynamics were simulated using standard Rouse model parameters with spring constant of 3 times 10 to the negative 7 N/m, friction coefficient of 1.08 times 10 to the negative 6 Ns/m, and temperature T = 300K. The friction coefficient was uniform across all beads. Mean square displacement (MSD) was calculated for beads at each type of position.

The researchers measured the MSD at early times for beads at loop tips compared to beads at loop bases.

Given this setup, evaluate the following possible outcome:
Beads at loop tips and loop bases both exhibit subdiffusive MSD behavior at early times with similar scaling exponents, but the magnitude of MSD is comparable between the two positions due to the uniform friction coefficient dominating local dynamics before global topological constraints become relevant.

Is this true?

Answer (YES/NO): NO